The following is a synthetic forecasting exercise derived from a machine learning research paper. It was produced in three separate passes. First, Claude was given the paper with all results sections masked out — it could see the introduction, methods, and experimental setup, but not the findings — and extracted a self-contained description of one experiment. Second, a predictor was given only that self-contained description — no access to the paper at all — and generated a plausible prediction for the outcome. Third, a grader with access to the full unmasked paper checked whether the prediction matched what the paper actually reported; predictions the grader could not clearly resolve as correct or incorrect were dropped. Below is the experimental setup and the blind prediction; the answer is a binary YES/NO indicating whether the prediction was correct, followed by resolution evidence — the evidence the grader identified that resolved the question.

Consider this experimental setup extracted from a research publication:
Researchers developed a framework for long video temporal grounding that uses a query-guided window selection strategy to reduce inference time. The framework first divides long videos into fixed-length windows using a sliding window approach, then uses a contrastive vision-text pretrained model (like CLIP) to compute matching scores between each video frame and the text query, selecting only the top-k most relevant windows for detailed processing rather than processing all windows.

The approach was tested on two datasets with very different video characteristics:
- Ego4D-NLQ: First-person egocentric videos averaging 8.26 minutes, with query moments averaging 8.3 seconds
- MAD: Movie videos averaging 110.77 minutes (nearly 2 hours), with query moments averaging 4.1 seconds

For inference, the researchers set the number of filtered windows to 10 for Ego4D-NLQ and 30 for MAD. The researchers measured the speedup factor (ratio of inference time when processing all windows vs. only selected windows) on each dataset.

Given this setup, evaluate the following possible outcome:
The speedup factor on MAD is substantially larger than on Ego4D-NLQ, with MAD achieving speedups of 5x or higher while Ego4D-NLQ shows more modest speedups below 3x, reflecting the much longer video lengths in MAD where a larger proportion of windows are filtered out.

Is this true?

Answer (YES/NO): YES